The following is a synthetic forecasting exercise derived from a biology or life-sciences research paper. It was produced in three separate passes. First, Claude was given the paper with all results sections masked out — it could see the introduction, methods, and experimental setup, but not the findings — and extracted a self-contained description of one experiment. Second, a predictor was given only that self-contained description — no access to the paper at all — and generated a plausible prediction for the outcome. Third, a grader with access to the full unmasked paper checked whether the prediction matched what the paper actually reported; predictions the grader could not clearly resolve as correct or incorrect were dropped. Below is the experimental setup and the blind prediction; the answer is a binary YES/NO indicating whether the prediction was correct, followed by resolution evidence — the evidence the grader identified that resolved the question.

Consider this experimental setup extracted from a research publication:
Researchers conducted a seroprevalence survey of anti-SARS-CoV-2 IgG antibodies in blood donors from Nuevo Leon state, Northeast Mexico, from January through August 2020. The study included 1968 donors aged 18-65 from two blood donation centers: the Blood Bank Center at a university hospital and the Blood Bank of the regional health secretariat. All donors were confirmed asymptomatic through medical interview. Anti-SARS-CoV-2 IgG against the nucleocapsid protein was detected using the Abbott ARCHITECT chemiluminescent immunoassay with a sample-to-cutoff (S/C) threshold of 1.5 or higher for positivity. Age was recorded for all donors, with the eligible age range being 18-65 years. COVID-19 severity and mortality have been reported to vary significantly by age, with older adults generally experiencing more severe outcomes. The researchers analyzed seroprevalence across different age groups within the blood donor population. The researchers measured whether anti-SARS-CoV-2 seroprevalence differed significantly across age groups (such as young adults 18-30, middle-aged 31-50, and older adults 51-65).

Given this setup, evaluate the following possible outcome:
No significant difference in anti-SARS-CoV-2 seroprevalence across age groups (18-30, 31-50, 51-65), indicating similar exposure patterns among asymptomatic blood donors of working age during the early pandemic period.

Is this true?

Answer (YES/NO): NO